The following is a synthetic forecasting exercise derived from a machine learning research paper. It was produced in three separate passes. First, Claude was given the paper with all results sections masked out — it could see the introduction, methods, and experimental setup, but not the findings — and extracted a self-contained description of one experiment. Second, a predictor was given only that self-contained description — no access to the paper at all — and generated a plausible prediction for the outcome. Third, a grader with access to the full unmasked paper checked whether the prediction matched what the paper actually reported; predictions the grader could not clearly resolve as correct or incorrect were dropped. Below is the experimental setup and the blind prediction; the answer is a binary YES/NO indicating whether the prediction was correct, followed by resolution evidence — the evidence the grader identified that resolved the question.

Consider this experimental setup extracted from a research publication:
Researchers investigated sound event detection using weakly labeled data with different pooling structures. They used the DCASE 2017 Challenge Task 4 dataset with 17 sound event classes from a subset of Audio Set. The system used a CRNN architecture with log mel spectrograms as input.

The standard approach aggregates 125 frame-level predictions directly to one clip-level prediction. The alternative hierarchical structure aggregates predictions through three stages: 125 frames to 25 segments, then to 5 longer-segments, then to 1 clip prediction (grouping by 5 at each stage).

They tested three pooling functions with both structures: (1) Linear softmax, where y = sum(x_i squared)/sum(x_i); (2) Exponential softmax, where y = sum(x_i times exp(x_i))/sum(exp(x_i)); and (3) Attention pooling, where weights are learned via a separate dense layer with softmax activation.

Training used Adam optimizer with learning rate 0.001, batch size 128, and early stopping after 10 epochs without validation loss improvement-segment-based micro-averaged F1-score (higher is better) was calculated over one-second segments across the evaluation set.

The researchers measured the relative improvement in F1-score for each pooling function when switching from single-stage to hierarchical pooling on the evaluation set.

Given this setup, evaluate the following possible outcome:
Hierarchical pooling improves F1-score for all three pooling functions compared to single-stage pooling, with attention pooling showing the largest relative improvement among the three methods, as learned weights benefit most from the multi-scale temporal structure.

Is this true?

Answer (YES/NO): NO